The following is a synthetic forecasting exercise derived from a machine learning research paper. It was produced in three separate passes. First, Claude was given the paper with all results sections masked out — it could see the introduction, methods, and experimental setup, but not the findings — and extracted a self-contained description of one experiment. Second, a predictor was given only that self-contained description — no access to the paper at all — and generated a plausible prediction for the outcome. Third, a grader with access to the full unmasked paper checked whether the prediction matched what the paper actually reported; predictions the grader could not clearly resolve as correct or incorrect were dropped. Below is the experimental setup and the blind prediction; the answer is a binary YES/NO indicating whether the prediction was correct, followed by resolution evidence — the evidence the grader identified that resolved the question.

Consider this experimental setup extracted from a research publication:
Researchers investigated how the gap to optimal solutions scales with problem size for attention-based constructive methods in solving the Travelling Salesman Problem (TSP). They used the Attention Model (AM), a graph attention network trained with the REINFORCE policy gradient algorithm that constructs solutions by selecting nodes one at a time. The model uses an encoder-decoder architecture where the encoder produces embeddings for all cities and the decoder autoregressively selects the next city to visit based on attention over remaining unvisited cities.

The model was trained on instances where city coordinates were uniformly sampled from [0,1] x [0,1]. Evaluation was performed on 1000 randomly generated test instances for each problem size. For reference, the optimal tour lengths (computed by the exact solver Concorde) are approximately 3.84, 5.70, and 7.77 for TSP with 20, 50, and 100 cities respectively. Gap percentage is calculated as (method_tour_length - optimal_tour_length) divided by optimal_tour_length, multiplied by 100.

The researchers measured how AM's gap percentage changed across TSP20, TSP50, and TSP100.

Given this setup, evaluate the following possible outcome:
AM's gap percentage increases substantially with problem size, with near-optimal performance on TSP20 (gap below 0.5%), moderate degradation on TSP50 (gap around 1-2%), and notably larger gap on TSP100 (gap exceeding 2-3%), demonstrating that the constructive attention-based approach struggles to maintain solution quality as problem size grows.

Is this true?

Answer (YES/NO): NO